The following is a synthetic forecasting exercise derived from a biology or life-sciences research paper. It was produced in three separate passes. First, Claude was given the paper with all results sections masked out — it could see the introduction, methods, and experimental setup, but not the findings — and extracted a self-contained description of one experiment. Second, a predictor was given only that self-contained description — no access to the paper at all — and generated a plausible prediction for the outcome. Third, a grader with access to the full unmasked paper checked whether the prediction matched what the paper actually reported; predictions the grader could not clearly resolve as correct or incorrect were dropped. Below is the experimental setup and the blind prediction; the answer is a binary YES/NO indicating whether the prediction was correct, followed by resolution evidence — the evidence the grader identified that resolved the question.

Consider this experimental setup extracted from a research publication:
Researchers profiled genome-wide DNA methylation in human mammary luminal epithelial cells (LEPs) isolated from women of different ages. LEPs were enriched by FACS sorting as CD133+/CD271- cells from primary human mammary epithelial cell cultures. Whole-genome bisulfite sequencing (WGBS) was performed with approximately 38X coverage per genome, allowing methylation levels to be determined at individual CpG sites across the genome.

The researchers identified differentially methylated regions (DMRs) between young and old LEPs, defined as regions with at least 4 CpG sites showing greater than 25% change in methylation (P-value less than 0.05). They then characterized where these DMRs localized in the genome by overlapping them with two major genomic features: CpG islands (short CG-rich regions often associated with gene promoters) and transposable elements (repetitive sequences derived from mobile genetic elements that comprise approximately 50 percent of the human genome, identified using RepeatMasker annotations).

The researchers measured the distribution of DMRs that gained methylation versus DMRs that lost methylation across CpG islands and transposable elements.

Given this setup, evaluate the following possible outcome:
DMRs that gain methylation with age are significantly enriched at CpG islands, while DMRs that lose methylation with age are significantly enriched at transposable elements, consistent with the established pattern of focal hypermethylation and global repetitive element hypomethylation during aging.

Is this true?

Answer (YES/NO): YES